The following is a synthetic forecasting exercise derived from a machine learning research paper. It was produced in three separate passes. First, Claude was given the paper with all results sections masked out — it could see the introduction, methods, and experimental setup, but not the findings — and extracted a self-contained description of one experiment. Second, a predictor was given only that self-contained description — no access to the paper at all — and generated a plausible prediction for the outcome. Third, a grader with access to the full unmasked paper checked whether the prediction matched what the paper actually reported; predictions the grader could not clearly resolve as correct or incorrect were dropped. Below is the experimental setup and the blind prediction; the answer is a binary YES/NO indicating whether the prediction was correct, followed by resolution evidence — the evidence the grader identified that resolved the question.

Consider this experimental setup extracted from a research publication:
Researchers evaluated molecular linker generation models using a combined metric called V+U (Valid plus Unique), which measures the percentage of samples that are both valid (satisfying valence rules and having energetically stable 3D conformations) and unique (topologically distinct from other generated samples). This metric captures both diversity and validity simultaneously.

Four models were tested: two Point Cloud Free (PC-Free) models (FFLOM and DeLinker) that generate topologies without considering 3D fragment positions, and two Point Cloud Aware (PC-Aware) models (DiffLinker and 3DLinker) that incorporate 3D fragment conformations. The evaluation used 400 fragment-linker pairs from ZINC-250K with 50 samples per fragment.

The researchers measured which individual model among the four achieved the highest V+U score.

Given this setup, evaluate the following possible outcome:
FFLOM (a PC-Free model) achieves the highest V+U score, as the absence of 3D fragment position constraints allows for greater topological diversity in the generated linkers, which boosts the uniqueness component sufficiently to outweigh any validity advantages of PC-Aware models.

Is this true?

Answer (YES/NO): NO